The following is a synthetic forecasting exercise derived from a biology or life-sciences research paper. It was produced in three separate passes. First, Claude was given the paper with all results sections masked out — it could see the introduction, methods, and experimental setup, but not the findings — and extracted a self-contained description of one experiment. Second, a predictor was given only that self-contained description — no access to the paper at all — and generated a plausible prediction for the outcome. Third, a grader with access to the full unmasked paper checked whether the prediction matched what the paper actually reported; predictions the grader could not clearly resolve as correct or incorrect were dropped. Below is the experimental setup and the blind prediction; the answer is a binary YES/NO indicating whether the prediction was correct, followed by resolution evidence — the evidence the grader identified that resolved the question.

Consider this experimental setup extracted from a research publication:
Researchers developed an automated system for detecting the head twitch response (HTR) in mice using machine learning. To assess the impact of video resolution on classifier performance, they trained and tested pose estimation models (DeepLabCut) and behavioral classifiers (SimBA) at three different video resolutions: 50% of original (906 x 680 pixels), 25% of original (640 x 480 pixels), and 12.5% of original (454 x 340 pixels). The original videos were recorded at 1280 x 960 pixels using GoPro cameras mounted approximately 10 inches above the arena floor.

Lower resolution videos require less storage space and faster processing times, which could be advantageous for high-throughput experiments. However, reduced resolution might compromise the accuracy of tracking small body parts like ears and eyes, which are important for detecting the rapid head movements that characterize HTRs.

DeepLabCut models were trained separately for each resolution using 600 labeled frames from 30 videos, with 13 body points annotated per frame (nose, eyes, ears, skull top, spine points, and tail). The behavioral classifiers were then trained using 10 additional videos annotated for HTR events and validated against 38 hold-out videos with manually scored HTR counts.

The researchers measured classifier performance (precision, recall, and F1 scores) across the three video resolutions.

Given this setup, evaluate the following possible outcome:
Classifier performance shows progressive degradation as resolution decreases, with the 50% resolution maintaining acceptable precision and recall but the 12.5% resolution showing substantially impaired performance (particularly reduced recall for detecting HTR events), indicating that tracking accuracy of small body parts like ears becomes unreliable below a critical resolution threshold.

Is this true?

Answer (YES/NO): NO